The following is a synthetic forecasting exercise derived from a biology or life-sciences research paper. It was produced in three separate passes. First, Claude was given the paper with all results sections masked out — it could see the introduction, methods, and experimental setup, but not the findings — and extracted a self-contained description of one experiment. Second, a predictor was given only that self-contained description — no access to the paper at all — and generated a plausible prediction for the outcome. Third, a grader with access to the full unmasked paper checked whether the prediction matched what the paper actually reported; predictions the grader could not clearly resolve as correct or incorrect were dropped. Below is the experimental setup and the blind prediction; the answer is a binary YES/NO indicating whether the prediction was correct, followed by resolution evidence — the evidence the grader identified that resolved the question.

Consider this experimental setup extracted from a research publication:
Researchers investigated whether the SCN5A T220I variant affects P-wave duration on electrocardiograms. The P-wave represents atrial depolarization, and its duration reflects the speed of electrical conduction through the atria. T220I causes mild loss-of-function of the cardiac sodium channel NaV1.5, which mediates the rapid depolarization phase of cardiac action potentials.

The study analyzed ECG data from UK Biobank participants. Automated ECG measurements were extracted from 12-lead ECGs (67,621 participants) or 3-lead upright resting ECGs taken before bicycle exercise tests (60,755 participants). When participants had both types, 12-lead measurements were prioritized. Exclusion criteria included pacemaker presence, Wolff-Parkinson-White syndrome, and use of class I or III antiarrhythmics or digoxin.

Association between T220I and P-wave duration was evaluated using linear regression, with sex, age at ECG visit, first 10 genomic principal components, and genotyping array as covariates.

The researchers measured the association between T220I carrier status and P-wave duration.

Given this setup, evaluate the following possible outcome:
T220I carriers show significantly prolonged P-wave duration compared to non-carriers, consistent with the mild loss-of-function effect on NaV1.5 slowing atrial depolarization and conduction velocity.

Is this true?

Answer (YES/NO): NO